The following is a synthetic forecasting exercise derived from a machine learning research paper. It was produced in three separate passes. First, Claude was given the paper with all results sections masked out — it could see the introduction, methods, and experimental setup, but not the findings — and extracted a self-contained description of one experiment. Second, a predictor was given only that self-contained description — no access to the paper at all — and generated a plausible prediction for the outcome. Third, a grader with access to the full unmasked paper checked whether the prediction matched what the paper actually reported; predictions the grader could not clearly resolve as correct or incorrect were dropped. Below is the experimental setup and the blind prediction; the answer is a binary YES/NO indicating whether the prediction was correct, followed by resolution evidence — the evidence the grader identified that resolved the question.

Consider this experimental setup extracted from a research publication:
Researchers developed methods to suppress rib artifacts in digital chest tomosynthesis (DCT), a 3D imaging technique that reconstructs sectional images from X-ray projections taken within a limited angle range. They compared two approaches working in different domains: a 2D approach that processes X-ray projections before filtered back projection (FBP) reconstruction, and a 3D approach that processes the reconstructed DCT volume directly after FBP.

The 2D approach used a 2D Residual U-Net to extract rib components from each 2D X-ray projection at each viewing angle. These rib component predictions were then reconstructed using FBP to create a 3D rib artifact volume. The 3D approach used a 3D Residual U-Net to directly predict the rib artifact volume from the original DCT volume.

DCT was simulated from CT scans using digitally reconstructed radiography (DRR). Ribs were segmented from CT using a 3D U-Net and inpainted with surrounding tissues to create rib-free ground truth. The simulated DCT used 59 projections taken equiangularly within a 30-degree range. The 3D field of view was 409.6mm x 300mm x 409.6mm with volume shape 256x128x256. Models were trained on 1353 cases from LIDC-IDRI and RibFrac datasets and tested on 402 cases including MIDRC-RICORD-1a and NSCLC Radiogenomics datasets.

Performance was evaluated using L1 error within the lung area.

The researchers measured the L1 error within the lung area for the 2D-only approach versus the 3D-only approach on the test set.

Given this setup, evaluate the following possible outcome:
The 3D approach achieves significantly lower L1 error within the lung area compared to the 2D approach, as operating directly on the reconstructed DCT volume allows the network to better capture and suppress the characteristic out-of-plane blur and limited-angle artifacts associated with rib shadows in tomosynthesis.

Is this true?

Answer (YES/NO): YES